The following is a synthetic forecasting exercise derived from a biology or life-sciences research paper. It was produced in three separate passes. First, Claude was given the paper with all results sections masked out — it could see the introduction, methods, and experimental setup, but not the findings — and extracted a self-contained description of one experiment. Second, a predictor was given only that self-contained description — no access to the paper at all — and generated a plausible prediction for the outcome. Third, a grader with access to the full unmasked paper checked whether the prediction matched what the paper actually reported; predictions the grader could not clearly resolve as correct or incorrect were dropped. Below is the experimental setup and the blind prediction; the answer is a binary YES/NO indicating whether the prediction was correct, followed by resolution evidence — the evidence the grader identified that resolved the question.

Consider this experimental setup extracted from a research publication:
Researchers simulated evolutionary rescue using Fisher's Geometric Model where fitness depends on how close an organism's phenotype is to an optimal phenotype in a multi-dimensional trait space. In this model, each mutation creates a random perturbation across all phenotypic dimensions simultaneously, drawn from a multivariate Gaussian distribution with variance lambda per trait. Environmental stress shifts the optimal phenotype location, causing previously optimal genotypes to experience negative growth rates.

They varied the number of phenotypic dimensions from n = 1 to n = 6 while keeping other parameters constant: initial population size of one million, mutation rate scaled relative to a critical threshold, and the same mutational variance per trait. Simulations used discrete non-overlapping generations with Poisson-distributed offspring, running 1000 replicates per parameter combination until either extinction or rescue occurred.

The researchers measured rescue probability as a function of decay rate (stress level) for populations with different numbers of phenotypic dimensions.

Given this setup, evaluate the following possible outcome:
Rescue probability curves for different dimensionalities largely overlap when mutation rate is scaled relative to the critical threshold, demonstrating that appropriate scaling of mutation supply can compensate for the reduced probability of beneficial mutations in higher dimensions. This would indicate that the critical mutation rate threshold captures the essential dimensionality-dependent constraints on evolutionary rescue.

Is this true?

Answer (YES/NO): NO